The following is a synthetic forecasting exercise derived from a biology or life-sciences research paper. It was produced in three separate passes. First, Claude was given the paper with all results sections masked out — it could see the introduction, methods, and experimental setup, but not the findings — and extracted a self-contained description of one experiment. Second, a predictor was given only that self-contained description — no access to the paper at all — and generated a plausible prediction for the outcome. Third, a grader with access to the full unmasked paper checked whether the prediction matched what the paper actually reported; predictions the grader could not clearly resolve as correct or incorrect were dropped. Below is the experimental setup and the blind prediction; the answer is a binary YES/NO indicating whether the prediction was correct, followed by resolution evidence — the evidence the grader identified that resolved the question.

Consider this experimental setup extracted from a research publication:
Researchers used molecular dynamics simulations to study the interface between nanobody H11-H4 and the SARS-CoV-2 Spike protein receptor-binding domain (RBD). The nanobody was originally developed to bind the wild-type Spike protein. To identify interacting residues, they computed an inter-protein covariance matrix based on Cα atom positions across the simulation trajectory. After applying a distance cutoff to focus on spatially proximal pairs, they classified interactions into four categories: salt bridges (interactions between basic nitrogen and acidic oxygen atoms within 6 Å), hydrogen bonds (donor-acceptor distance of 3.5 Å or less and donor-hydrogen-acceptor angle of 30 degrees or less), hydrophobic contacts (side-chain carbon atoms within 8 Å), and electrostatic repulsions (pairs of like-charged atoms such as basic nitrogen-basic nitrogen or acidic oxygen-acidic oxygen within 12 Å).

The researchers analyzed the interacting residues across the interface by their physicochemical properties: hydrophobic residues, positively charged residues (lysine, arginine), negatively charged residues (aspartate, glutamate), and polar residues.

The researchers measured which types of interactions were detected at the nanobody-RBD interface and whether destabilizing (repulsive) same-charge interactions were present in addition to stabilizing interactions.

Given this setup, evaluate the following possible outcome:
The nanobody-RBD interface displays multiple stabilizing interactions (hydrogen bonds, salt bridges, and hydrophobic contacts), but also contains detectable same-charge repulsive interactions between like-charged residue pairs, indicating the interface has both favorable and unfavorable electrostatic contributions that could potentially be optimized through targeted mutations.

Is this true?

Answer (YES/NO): YES